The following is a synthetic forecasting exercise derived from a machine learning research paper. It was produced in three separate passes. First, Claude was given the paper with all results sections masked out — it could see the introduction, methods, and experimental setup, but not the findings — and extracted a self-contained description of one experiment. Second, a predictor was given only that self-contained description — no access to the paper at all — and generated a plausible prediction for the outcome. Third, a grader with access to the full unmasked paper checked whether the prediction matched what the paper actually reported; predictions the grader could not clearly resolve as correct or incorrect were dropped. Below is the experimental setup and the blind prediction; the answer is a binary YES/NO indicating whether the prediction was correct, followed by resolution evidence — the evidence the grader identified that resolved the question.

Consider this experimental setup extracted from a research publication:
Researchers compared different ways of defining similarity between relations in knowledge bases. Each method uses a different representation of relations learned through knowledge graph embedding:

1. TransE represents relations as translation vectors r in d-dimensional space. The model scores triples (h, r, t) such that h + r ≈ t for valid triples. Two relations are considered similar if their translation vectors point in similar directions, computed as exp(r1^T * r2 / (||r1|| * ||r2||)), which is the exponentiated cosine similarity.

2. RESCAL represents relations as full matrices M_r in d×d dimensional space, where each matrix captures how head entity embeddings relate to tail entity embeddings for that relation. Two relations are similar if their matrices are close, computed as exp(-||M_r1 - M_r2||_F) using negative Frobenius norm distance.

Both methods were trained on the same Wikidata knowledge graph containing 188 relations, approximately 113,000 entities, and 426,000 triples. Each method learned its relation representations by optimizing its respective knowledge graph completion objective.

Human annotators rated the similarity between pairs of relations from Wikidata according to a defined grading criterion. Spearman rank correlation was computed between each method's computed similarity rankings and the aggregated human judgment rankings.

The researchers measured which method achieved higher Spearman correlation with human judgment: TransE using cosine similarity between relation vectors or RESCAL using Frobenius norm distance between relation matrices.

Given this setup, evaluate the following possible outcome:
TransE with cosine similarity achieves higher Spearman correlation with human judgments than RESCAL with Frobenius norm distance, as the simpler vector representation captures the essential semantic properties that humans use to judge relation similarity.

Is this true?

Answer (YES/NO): YES